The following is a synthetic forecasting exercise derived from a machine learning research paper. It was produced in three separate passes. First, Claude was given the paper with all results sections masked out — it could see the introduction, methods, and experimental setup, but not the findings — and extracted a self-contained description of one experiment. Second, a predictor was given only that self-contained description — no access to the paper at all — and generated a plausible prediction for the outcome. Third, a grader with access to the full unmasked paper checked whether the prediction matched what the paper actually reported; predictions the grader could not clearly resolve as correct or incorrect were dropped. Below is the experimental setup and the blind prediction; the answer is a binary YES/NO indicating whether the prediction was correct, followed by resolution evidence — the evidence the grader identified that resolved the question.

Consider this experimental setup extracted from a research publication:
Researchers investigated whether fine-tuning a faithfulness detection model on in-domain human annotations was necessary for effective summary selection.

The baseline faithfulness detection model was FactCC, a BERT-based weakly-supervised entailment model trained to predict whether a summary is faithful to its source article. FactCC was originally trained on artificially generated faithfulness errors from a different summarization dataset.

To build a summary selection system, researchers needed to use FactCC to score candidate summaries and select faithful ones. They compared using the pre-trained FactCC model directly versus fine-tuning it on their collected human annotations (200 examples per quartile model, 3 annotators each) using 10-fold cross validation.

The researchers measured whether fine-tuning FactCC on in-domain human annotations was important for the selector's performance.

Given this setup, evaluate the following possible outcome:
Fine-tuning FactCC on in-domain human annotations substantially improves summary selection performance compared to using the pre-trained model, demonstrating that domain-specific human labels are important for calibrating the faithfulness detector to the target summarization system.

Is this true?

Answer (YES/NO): YES